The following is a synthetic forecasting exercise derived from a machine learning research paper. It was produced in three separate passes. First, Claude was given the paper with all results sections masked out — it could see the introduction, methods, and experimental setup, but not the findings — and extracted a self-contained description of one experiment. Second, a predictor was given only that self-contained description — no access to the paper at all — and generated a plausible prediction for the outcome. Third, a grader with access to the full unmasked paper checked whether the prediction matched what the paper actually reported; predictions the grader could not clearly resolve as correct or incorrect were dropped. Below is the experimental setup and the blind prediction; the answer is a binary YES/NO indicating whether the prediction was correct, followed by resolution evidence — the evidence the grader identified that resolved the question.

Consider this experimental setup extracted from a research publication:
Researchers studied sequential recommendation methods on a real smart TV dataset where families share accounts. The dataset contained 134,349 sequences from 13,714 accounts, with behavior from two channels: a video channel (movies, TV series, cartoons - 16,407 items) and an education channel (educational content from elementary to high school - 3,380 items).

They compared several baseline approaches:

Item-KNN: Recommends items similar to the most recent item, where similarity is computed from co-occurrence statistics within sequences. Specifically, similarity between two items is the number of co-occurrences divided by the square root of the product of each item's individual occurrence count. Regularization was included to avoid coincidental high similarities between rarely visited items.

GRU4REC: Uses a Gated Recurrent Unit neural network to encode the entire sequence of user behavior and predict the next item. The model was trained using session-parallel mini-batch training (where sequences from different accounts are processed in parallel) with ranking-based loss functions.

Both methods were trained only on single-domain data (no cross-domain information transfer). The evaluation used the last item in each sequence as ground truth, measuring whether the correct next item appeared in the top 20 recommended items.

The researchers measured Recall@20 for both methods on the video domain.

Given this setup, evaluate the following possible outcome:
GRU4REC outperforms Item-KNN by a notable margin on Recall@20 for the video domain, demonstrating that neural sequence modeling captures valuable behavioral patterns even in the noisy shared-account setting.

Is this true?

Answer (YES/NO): YES